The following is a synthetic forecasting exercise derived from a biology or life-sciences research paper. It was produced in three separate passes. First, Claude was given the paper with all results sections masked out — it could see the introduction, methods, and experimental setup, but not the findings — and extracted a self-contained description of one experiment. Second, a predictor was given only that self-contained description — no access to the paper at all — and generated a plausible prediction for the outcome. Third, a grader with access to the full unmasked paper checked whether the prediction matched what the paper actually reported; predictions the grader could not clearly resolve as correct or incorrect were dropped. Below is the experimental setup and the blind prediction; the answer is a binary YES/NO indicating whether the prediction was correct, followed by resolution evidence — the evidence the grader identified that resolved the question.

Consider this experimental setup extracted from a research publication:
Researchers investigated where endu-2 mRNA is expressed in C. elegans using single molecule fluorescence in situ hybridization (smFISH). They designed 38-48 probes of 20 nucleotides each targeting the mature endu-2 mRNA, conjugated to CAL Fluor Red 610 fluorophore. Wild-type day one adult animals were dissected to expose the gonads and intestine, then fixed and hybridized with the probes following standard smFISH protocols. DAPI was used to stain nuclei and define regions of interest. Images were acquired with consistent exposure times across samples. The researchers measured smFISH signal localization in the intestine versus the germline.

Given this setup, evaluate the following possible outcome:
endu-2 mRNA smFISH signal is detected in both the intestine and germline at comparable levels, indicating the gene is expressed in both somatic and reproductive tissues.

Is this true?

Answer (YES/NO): NO